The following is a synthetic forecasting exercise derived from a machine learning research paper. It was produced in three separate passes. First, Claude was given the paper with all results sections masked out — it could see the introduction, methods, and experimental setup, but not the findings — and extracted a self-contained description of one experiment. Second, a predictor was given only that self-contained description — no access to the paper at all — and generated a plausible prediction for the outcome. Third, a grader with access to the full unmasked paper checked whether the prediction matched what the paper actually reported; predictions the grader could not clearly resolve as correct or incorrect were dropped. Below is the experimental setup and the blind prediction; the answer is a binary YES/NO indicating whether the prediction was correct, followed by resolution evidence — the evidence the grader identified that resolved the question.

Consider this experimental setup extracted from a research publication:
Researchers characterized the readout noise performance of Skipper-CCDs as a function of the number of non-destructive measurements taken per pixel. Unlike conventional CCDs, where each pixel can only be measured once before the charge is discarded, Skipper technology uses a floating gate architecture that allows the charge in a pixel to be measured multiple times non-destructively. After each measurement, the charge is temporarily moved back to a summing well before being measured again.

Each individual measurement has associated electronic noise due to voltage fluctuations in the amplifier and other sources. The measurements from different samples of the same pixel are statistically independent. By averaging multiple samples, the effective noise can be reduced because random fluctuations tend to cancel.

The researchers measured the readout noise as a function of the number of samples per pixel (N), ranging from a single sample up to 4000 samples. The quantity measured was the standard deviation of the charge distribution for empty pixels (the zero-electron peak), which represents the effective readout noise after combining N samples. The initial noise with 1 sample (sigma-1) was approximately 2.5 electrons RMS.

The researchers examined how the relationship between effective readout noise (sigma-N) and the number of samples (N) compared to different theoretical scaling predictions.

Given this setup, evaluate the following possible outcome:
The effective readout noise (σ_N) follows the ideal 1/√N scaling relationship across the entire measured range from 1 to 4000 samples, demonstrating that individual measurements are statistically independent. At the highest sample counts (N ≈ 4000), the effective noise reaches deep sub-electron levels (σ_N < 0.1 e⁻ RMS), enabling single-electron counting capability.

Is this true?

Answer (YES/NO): YES